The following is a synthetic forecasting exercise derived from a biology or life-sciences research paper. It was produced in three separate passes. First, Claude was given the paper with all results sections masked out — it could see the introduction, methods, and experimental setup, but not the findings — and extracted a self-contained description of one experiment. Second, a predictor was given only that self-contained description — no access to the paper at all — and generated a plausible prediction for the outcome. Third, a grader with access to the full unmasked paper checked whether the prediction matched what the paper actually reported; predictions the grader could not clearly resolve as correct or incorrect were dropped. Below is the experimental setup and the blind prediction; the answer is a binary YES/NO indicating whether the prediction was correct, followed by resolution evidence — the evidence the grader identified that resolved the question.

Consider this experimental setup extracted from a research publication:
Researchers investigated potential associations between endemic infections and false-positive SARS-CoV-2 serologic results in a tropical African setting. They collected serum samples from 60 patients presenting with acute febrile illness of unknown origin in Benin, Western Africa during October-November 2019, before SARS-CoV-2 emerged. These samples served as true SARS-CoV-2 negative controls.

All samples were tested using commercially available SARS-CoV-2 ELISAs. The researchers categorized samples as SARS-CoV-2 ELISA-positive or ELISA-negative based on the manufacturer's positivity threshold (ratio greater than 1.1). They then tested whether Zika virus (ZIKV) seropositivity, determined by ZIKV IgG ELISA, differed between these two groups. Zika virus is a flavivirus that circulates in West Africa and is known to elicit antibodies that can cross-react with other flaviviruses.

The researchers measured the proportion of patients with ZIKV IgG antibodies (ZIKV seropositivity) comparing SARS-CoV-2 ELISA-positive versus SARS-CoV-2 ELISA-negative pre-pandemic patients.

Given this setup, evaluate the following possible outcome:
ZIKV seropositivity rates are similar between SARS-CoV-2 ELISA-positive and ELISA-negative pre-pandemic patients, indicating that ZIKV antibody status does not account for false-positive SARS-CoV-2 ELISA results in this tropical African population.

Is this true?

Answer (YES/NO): NO